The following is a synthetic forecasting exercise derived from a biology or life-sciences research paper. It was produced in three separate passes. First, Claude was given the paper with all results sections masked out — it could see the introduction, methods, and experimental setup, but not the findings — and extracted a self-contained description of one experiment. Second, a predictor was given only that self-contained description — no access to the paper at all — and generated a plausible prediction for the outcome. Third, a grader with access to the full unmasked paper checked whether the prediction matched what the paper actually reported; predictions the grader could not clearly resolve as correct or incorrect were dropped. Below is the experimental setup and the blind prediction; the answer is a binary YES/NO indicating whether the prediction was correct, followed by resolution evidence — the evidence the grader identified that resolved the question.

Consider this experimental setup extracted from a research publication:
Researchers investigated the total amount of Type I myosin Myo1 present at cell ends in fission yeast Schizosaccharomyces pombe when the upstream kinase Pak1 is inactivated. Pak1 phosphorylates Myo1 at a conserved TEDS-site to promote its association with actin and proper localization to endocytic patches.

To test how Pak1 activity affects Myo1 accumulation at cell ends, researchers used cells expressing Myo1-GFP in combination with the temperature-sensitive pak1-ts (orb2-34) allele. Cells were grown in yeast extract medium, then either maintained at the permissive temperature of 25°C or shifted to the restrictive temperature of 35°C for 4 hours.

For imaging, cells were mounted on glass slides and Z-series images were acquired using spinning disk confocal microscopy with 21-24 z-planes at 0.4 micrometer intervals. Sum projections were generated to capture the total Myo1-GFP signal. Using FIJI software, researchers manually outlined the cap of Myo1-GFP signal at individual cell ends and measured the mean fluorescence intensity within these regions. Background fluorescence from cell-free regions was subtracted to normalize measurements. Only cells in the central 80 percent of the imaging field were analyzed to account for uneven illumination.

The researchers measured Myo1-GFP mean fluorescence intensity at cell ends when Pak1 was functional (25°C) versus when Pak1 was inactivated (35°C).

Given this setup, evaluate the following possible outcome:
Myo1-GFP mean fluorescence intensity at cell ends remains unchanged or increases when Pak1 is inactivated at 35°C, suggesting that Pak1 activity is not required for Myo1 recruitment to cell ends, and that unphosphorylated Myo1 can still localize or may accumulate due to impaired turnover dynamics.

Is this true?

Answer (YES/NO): NO